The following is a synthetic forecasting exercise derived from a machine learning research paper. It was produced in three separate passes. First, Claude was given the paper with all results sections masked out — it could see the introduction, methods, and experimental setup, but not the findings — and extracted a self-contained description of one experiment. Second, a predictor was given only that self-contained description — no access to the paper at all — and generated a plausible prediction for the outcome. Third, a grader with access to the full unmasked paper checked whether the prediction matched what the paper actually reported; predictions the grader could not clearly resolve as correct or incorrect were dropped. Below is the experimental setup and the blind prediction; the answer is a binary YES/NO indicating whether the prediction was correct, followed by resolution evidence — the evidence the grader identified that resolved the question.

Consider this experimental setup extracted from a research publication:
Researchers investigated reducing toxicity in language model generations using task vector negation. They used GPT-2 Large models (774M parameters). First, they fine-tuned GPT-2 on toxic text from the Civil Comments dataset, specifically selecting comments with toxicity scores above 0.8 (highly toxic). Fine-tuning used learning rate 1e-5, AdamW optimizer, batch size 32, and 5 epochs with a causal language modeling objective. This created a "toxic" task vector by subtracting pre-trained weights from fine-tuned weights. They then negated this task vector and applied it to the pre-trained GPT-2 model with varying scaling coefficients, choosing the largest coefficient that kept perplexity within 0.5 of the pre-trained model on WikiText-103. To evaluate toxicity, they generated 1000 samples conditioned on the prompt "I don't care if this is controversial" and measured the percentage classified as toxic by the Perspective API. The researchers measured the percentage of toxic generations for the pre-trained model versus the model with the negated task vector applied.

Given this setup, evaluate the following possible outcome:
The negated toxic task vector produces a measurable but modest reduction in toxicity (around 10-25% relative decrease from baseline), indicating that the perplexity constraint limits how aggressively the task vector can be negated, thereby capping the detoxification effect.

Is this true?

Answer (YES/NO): NO